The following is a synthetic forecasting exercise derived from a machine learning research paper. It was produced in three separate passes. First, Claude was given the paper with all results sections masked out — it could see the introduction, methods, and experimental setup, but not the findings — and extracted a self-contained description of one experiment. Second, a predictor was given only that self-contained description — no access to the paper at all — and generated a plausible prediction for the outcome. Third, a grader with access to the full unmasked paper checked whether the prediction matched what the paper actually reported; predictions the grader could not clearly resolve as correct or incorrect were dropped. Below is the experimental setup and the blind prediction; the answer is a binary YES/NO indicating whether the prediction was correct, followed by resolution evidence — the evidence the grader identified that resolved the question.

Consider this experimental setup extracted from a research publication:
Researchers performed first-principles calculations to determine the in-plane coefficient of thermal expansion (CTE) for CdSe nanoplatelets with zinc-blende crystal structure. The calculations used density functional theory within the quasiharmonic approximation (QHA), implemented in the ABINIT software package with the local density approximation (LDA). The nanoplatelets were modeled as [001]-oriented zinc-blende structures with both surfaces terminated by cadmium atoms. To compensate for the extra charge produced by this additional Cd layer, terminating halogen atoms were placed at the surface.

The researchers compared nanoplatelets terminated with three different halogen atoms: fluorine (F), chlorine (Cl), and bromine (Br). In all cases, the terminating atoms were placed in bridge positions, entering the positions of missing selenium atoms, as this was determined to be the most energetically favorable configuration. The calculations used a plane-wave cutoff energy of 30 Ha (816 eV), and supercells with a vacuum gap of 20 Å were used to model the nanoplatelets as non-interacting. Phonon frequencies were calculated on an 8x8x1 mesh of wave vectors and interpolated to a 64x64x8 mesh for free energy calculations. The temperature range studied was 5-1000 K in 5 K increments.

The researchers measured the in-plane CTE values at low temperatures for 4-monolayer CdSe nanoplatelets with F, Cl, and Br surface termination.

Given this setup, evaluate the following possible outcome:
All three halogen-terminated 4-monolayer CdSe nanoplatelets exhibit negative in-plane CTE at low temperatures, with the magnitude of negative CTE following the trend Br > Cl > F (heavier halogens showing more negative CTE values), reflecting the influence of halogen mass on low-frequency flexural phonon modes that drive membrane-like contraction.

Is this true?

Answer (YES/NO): NO